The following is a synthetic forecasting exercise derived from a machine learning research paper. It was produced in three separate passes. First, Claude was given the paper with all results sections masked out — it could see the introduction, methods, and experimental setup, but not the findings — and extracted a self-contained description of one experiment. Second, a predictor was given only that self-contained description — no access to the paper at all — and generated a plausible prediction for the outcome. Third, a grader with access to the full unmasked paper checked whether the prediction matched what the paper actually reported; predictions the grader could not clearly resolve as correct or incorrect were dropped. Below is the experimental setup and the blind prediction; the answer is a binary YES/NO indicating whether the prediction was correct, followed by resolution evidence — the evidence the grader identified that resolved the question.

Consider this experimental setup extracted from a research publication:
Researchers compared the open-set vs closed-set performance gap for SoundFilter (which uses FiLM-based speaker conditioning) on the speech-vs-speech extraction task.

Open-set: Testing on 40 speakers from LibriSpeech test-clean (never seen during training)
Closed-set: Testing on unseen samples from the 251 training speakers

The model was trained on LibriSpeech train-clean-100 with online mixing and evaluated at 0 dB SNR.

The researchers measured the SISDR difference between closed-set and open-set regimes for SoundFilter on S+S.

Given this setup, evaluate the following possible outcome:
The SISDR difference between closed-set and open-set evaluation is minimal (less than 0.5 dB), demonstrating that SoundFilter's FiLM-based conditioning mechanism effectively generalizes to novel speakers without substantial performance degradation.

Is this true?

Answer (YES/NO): NO